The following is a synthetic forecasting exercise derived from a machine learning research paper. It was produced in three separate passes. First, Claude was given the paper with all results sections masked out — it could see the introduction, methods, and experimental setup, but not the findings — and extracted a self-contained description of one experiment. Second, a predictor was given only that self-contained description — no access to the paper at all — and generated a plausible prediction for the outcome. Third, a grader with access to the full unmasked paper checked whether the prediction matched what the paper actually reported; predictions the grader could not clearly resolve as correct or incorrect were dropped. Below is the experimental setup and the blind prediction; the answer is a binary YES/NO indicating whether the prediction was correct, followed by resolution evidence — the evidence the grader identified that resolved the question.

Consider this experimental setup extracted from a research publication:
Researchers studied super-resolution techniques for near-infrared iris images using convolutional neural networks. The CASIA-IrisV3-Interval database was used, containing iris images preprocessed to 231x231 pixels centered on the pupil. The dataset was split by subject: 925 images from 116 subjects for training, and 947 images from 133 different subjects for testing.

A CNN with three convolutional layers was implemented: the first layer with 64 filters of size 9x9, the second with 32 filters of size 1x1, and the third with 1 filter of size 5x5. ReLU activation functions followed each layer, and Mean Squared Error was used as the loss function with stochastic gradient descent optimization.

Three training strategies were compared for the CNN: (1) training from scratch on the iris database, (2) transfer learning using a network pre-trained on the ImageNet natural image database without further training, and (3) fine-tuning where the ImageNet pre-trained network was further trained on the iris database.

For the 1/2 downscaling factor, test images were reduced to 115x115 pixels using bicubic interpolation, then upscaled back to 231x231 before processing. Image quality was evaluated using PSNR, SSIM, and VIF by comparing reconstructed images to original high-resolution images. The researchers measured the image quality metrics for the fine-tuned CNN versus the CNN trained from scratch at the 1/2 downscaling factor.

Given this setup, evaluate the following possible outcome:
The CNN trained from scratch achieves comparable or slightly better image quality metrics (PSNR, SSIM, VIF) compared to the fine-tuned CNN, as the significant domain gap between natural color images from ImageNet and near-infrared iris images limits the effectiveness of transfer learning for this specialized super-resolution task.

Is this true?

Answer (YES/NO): NO